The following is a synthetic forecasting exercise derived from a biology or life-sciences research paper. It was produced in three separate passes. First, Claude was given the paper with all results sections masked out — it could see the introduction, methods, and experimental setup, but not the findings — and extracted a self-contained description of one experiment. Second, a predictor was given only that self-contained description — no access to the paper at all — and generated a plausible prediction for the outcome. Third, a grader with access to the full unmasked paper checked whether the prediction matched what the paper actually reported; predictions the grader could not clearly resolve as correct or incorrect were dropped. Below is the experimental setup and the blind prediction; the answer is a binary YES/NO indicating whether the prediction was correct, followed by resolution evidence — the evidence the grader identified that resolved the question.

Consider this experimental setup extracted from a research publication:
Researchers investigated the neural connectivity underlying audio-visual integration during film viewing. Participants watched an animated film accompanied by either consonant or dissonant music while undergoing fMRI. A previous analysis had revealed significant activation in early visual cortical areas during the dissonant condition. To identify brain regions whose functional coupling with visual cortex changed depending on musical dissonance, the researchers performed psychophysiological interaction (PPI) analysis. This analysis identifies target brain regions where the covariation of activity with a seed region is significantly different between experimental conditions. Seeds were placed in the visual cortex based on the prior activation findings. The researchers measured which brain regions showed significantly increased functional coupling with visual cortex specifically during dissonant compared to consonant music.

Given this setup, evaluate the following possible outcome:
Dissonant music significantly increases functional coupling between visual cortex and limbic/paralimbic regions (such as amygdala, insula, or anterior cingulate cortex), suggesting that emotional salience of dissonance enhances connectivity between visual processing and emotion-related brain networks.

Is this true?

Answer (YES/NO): NO